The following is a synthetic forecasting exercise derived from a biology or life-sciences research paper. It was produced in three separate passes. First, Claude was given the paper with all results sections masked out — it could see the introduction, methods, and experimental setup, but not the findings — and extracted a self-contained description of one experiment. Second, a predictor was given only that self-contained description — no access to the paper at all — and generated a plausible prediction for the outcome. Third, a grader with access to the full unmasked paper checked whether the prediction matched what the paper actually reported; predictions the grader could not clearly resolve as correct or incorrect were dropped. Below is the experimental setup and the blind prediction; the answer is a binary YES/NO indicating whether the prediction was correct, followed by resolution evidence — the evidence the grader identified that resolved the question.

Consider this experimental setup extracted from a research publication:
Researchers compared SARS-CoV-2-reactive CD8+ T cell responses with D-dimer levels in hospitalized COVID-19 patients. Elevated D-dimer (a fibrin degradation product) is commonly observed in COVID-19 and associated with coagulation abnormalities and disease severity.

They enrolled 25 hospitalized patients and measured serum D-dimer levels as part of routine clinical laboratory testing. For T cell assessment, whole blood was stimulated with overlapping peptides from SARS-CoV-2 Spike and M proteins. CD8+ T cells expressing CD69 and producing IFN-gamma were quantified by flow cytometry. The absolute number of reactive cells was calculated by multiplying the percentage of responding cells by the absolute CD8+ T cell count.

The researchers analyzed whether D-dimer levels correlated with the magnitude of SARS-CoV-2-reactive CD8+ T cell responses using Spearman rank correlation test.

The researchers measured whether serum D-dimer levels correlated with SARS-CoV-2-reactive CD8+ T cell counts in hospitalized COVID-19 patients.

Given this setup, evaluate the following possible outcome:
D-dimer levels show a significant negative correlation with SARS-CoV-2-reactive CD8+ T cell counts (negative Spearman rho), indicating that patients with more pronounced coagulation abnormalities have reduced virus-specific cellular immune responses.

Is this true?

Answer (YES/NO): NO